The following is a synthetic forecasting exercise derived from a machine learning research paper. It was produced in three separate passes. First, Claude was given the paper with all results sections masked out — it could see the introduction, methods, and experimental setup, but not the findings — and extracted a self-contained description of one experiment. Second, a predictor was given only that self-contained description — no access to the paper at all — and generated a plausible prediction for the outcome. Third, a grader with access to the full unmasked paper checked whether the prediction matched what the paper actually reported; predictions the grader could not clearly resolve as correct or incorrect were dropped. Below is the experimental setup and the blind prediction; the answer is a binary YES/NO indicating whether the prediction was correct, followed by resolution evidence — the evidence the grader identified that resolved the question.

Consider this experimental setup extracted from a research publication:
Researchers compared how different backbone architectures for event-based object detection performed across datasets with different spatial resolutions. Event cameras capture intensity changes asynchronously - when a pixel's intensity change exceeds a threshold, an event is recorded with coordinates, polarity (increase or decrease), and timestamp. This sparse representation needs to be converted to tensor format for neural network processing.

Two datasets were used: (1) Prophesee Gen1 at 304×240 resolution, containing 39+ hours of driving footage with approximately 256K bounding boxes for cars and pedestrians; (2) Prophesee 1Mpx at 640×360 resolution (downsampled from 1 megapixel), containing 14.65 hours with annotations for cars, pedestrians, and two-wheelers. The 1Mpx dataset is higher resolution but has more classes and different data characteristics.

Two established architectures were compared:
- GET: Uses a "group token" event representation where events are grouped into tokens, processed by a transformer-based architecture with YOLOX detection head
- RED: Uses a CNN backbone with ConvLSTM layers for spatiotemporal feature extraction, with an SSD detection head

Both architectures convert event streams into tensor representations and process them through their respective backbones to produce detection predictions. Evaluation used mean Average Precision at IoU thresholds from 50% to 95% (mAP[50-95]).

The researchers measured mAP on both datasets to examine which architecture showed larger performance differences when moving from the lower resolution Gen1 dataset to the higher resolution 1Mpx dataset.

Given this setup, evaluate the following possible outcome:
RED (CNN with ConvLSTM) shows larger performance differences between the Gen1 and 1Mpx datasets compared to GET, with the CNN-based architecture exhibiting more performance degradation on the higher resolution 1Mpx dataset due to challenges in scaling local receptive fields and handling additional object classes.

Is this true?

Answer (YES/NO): NO